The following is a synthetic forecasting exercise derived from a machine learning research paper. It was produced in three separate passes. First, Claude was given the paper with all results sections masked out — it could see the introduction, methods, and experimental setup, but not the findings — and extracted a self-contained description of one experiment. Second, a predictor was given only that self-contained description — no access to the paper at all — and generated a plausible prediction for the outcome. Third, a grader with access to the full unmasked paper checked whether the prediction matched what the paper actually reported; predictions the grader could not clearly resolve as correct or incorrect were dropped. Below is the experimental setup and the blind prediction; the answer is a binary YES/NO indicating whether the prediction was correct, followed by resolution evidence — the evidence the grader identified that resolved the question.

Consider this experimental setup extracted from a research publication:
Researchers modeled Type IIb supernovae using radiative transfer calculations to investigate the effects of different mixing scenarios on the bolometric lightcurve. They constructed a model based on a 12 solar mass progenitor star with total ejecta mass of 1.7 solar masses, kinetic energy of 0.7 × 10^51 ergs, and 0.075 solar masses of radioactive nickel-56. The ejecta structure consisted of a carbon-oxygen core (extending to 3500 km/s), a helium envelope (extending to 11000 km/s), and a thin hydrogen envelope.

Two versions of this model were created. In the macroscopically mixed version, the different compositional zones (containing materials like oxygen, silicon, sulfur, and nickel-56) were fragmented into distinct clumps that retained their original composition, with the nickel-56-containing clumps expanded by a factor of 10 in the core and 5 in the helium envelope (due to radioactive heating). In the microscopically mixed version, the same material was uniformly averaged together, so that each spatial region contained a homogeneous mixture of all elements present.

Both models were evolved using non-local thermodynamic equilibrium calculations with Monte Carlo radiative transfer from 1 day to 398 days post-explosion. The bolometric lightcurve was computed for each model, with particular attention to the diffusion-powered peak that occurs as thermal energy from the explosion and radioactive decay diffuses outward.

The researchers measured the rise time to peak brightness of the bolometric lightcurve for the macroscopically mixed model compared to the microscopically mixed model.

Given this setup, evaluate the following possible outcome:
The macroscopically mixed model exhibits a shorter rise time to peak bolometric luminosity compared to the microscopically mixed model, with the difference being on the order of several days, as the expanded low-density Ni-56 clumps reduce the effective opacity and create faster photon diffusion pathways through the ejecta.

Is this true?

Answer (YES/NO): YES